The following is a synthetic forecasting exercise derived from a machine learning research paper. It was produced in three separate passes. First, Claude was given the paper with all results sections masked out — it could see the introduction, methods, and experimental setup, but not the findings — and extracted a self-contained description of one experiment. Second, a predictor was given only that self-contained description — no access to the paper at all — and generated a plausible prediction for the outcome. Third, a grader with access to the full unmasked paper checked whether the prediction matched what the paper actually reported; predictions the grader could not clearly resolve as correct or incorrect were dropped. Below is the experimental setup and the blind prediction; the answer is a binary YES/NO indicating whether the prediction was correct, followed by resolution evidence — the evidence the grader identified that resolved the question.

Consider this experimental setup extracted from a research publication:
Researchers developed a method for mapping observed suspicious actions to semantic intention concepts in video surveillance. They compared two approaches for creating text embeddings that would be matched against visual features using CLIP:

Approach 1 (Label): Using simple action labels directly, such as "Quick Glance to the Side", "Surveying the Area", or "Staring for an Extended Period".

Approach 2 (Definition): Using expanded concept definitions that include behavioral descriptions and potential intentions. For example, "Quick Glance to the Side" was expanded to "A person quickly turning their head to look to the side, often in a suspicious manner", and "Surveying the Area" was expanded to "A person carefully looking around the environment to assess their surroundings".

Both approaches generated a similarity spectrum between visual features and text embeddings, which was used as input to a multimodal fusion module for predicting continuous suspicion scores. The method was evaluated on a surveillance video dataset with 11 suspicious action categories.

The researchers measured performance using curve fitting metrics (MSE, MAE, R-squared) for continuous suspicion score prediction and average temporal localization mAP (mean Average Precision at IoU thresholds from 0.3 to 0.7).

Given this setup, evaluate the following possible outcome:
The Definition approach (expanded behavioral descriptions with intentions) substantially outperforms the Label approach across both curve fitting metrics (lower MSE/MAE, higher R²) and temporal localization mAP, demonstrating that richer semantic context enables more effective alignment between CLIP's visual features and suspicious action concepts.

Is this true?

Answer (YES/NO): YES